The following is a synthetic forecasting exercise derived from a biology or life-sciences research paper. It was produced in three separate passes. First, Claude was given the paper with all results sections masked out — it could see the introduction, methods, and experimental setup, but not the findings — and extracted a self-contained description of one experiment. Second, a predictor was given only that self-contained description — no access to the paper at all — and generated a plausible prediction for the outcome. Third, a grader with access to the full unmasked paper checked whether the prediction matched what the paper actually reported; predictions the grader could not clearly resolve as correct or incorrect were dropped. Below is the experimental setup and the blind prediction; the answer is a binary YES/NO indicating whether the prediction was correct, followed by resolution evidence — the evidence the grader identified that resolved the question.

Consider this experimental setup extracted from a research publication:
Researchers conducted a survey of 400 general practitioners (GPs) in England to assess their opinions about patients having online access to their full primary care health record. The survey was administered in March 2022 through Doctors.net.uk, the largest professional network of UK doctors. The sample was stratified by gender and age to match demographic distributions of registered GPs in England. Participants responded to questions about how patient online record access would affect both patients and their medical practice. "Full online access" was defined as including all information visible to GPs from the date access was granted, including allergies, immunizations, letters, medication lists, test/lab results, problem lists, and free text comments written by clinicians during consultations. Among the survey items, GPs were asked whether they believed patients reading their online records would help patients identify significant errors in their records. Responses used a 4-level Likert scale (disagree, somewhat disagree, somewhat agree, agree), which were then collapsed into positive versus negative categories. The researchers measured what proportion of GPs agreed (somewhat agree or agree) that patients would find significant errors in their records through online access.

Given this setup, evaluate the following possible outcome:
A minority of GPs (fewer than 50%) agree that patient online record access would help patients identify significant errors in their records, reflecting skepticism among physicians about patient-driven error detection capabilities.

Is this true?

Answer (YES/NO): NO